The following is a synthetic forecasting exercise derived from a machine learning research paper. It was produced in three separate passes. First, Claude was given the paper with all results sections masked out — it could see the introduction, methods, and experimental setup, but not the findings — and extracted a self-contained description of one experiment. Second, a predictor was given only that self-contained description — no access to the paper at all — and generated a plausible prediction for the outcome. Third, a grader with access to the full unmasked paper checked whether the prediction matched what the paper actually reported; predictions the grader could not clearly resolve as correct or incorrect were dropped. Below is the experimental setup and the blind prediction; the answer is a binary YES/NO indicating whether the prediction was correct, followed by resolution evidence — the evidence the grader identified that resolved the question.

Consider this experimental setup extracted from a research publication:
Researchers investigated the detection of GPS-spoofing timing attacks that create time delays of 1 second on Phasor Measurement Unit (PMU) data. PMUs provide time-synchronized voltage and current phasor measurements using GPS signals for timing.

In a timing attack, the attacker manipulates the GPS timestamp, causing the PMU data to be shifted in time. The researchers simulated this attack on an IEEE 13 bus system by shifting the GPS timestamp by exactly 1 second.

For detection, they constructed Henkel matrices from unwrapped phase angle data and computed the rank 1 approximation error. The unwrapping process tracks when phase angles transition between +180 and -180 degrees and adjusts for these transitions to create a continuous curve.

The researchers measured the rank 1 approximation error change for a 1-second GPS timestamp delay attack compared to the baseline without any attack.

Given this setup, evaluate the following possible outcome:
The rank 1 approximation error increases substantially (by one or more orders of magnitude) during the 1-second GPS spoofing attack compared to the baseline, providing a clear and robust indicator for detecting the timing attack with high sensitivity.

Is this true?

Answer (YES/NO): NO